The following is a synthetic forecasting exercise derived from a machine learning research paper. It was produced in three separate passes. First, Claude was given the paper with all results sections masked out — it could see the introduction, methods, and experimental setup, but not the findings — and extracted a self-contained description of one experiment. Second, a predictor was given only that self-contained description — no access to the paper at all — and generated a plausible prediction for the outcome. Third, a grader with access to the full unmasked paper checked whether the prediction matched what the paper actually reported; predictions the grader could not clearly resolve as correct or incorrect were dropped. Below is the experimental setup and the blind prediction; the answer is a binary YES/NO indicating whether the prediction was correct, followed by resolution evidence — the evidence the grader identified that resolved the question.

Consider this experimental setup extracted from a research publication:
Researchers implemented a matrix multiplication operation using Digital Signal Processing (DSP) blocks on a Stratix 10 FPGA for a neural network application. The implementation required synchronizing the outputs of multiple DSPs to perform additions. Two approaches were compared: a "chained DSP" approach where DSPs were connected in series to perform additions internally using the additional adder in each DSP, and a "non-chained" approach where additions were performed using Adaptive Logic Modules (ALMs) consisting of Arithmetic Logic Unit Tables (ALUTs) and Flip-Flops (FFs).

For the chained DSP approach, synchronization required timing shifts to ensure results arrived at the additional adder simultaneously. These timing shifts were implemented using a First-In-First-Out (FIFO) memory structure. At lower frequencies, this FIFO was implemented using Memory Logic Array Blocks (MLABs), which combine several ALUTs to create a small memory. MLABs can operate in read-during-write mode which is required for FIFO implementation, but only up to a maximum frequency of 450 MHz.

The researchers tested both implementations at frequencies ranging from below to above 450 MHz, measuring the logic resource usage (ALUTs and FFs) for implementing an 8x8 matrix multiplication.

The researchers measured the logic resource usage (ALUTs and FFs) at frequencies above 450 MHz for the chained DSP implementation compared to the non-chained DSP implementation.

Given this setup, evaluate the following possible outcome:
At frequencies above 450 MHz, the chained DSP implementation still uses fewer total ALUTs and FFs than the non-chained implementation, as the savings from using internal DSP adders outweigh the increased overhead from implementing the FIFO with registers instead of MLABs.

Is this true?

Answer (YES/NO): NO